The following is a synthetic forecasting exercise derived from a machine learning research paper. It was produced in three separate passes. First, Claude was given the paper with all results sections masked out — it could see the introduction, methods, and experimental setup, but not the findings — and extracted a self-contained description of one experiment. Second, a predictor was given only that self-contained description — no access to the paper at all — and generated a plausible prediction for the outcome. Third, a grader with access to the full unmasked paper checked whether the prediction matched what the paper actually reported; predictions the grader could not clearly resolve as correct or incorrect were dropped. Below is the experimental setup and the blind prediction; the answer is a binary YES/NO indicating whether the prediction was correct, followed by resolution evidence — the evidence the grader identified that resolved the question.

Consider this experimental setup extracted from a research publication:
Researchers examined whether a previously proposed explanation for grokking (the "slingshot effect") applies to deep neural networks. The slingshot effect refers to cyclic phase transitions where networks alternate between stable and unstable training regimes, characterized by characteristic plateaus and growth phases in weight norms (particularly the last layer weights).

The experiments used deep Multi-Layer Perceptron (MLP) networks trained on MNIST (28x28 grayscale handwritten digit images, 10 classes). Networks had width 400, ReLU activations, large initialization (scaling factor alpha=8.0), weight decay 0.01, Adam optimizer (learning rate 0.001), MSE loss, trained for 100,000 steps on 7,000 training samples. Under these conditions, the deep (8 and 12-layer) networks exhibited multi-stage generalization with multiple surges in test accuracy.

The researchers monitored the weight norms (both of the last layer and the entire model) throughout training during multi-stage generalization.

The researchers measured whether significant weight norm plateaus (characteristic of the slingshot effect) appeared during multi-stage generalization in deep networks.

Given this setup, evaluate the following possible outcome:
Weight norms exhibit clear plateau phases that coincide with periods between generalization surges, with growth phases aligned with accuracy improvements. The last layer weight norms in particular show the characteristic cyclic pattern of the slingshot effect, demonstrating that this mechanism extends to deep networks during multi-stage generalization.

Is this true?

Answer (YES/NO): NO